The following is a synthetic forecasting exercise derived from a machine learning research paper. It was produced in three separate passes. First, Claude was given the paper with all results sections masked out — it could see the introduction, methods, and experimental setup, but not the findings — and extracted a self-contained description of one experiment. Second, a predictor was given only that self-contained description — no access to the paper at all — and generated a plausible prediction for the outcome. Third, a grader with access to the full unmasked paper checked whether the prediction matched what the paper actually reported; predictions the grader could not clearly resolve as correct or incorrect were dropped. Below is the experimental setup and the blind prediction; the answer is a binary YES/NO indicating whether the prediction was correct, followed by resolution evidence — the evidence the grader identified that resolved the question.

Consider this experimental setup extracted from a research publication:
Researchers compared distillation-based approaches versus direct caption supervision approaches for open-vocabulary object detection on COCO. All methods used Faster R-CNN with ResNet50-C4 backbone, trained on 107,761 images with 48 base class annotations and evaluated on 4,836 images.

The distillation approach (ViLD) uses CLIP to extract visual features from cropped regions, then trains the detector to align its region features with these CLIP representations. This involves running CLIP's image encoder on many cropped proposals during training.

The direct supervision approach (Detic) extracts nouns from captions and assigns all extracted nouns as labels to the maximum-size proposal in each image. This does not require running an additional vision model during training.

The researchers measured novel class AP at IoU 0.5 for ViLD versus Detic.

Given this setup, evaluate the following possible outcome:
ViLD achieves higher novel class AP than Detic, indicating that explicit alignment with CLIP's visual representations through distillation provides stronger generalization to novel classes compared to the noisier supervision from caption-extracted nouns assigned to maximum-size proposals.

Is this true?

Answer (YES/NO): NO